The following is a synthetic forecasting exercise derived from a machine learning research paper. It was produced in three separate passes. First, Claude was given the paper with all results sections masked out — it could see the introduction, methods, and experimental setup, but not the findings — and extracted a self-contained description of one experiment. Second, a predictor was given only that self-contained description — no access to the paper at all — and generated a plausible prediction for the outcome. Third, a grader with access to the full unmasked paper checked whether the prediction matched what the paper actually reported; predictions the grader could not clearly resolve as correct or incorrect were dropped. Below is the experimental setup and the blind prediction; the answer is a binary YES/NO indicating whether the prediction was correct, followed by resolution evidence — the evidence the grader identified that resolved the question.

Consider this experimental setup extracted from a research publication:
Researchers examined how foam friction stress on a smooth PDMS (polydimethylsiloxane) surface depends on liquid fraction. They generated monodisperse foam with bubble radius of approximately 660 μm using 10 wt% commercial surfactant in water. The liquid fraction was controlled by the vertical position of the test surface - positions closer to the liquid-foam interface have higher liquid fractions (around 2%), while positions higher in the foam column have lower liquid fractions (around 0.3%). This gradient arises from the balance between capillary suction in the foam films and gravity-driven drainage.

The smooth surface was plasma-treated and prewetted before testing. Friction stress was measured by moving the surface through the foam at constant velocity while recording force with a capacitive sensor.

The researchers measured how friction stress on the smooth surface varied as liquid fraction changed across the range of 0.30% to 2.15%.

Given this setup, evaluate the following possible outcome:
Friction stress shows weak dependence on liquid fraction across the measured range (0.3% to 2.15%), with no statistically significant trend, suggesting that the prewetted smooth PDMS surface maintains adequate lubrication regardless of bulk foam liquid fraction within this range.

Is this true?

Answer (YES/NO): NO